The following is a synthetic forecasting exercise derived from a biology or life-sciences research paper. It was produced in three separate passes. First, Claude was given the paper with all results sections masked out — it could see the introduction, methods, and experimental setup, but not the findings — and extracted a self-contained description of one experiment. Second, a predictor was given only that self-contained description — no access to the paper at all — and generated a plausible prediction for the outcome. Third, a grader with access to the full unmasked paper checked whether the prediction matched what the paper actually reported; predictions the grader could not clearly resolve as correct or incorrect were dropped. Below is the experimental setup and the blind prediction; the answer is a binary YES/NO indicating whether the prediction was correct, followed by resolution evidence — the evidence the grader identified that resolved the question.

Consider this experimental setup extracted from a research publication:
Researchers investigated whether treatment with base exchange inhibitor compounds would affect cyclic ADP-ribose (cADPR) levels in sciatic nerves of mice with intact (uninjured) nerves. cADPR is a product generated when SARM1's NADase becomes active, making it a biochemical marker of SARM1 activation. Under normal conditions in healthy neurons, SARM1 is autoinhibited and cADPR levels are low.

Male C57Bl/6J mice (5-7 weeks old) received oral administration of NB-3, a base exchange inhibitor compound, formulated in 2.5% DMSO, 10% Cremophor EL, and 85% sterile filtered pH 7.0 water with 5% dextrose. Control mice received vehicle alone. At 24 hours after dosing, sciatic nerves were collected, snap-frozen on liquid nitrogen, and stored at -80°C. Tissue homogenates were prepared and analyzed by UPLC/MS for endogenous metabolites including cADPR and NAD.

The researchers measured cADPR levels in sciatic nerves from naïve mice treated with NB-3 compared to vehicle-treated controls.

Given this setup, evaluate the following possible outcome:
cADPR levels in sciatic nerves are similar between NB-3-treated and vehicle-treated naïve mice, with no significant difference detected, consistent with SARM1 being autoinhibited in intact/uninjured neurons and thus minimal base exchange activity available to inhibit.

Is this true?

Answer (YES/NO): NO